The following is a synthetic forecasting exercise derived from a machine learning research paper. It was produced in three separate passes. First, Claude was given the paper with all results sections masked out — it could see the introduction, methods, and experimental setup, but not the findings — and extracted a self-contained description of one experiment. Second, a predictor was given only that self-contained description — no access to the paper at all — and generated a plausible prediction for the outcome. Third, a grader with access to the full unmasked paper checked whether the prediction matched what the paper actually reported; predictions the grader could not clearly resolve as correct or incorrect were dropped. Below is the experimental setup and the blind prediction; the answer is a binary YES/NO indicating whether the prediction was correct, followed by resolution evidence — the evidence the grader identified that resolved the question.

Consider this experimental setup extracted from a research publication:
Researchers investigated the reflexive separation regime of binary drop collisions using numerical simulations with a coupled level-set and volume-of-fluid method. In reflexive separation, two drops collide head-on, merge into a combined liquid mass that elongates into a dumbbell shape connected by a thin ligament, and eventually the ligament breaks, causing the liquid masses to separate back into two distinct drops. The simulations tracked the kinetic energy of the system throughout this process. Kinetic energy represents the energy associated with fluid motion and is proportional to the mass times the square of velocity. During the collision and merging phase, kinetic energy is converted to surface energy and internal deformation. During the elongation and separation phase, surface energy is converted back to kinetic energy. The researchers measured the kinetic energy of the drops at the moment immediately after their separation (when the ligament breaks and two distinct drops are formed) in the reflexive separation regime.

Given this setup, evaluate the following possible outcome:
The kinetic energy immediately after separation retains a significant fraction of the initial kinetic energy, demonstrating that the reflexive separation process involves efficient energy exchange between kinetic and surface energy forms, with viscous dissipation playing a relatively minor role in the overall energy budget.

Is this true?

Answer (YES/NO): NO